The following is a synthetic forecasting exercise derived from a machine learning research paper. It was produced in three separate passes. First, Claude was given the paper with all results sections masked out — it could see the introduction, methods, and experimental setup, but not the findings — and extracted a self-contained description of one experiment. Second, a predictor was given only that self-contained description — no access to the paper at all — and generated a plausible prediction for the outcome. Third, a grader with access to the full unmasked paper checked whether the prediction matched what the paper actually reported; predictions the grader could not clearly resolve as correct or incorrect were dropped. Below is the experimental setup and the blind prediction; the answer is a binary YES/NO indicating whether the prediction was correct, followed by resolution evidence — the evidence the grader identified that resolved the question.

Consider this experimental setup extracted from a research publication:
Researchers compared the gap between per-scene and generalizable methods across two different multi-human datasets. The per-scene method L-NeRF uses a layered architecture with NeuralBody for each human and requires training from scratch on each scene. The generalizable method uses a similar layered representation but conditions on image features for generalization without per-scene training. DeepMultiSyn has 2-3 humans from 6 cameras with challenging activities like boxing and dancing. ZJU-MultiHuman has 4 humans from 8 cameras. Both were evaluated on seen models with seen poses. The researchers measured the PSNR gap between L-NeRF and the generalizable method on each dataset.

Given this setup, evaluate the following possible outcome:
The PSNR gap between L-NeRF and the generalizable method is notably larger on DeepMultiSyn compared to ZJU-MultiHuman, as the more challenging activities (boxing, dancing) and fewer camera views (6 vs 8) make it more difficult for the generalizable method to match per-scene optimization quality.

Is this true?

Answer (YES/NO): NO